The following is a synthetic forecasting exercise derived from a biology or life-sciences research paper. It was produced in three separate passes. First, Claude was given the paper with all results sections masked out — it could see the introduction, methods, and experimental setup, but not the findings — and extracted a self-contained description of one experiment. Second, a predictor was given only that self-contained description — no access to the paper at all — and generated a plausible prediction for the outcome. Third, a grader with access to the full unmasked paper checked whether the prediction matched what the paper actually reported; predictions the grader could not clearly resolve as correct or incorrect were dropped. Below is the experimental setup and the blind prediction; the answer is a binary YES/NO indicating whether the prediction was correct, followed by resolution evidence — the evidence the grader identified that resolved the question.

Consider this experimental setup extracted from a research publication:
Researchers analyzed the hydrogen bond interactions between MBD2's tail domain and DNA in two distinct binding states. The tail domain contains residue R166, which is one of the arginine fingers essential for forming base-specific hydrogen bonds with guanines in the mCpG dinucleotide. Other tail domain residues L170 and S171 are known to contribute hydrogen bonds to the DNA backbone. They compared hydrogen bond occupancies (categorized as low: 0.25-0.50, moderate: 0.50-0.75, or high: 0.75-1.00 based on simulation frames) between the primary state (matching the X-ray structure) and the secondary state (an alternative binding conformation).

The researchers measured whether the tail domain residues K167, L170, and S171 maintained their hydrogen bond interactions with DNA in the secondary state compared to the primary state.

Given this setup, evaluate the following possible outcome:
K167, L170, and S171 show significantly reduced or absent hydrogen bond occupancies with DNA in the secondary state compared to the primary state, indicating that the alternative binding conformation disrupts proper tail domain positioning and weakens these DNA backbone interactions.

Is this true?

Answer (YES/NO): YES